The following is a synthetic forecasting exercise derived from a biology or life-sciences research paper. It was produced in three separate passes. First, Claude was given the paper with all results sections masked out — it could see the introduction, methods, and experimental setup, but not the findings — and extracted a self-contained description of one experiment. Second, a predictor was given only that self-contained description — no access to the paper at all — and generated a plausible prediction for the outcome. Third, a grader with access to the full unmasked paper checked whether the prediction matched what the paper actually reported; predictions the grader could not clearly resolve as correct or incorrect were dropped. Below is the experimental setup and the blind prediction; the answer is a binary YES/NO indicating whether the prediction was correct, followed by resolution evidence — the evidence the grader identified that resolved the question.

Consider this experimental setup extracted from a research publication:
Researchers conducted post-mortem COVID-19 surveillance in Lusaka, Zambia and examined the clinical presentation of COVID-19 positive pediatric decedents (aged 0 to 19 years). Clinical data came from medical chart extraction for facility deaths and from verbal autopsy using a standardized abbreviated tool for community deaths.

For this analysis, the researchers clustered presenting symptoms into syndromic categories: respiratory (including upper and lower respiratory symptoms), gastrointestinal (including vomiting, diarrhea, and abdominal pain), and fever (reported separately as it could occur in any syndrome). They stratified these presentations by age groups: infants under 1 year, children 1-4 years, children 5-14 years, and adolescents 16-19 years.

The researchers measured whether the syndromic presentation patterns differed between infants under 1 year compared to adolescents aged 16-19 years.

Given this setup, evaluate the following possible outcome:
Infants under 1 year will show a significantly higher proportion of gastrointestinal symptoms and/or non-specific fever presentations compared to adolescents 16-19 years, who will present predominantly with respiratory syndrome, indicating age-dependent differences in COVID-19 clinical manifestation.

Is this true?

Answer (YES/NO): YES